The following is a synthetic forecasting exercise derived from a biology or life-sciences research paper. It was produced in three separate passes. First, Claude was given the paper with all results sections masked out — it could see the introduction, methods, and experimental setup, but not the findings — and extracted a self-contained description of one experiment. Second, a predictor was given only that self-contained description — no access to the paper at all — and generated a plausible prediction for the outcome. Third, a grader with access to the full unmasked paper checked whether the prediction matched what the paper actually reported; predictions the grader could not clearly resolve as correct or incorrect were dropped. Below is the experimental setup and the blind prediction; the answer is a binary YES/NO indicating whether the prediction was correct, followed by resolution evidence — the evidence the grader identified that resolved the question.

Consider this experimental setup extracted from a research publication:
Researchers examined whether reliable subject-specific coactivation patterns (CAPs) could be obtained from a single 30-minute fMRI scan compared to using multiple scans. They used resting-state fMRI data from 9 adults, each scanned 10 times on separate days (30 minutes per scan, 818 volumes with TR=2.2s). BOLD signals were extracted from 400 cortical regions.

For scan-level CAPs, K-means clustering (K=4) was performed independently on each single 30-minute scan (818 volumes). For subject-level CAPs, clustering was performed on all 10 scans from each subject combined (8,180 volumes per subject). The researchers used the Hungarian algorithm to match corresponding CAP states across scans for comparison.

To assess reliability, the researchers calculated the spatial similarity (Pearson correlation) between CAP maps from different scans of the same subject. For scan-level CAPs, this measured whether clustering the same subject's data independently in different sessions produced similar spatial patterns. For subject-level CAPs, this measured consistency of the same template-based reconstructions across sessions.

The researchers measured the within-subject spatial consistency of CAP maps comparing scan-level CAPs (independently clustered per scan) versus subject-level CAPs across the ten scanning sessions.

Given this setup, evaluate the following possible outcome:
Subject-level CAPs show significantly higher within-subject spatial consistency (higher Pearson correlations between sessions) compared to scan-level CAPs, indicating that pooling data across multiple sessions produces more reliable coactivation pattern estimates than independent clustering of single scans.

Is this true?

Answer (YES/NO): YES